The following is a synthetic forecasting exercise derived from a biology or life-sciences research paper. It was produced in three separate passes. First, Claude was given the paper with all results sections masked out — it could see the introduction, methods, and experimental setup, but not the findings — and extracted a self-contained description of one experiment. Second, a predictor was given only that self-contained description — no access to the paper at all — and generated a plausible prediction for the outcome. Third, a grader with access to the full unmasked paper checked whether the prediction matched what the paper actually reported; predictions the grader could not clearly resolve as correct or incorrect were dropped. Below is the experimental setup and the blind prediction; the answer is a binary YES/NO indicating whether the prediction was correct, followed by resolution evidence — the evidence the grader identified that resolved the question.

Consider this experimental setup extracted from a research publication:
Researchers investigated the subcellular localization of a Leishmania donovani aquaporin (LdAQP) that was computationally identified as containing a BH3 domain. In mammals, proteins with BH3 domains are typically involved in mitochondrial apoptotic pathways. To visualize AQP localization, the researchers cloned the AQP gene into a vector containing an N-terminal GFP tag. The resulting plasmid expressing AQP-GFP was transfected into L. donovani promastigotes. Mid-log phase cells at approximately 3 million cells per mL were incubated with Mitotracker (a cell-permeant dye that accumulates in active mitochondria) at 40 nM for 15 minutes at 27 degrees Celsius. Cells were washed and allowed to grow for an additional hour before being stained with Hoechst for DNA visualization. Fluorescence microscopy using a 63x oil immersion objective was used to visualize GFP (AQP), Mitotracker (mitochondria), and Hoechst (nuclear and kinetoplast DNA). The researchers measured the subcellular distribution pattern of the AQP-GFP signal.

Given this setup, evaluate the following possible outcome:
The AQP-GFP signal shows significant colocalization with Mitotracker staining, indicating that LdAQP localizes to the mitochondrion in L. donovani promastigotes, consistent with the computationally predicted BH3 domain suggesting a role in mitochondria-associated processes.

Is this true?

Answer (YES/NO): YES